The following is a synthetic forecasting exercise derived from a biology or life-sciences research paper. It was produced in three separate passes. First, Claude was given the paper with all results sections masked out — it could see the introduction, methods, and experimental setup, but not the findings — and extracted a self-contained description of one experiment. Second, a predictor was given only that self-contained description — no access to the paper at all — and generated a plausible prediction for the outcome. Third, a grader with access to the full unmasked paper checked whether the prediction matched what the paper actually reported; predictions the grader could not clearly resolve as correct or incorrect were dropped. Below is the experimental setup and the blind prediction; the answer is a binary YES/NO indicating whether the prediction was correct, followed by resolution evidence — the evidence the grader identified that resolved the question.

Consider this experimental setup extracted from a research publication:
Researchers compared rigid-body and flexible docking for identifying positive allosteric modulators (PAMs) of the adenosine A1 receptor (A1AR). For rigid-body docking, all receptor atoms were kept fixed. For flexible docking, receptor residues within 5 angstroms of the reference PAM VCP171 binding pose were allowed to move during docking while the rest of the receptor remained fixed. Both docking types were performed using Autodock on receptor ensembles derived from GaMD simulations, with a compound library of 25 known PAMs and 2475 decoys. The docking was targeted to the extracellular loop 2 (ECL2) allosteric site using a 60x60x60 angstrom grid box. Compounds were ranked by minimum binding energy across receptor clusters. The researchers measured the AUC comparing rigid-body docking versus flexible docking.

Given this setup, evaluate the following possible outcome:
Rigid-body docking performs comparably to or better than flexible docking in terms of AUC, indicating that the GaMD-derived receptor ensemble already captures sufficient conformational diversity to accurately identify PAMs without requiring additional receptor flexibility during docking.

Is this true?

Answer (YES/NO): NO